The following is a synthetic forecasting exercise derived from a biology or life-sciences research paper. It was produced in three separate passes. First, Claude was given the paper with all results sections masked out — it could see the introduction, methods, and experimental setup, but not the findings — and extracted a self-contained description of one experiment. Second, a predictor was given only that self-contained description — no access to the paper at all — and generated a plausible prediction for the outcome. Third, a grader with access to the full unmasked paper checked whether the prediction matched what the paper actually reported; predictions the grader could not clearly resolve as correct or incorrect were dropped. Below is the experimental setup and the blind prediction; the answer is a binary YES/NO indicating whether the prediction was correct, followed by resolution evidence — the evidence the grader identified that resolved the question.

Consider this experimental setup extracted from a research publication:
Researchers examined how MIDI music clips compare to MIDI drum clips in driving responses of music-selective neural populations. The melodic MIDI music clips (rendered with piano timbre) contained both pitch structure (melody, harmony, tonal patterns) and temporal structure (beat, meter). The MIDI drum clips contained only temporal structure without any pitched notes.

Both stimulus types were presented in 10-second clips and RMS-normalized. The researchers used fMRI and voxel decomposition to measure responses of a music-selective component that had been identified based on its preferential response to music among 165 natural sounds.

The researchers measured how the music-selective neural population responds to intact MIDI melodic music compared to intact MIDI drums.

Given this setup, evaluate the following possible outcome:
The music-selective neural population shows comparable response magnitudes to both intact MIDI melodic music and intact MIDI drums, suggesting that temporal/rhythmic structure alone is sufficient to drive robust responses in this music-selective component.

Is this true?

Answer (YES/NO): NO